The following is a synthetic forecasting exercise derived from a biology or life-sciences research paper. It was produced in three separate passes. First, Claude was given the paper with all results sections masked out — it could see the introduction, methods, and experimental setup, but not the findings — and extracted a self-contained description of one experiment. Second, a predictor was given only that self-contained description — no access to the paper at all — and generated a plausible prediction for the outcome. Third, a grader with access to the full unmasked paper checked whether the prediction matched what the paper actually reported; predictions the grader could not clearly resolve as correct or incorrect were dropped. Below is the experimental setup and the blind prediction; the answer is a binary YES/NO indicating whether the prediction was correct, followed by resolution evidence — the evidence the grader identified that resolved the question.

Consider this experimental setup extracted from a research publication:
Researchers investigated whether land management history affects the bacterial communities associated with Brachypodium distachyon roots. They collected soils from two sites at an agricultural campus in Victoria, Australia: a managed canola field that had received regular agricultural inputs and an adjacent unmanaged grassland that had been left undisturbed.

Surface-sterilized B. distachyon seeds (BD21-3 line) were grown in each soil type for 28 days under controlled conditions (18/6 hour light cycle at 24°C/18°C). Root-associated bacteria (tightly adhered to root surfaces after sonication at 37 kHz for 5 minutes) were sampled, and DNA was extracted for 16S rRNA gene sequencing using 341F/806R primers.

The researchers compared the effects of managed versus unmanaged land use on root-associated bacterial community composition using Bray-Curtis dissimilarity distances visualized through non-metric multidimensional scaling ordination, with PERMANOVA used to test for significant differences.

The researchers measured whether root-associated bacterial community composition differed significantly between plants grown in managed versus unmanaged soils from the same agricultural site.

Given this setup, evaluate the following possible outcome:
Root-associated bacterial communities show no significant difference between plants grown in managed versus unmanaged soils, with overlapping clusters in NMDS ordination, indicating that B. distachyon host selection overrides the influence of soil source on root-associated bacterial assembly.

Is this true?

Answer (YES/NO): NO